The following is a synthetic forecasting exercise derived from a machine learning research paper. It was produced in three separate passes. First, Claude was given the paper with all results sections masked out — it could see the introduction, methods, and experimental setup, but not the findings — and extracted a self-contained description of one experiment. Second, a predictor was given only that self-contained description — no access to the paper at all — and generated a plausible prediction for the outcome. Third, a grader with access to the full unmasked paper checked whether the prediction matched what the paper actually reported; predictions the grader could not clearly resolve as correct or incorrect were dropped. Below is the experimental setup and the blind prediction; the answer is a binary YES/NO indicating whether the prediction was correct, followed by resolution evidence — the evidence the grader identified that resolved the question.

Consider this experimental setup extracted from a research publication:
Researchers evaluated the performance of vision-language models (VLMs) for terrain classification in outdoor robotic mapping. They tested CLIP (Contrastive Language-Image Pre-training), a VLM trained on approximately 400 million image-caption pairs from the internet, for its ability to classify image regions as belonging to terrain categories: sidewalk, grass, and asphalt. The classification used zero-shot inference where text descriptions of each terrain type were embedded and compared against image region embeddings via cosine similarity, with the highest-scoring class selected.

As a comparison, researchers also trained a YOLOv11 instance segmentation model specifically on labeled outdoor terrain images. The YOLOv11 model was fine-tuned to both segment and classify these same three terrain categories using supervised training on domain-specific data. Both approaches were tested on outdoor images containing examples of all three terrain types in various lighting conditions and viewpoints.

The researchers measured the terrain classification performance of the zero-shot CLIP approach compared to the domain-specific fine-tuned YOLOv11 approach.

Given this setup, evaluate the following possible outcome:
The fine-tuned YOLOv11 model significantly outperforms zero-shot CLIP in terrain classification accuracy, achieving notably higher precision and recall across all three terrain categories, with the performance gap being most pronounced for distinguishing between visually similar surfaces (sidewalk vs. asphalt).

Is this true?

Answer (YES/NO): NO